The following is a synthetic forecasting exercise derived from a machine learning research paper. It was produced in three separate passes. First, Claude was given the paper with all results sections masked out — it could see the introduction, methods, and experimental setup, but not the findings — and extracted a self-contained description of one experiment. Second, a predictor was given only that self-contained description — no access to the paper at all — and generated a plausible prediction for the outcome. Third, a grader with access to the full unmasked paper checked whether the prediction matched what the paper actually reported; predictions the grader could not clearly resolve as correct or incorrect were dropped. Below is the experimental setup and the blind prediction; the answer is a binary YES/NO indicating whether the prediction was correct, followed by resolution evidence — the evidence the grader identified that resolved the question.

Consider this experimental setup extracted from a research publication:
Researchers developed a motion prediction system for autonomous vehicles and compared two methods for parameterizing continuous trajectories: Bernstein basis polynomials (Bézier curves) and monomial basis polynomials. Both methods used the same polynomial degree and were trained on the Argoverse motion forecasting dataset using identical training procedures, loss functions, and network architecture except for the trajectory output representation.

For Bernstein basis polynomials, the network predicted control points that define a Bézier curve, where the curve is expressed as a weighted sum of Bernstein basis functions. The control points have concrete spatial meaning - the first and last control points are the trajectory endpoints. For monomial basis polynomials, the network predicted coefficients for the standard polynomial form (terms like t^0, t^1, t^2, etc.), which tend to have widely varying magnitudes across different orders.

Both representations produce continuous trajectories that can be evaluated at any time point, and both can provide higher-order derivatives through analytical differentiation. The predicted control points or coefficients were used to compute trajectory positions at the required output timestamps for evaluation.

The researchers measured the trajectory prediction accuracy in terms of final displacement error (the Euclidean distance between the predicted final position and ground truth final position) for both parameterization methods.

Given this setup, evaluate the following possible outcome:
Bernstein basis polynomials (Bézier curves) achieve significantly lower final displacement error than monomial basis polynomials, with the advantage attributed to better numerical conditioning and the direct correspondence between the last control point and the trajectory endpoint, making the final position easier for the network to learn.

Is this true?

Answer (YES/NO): YES